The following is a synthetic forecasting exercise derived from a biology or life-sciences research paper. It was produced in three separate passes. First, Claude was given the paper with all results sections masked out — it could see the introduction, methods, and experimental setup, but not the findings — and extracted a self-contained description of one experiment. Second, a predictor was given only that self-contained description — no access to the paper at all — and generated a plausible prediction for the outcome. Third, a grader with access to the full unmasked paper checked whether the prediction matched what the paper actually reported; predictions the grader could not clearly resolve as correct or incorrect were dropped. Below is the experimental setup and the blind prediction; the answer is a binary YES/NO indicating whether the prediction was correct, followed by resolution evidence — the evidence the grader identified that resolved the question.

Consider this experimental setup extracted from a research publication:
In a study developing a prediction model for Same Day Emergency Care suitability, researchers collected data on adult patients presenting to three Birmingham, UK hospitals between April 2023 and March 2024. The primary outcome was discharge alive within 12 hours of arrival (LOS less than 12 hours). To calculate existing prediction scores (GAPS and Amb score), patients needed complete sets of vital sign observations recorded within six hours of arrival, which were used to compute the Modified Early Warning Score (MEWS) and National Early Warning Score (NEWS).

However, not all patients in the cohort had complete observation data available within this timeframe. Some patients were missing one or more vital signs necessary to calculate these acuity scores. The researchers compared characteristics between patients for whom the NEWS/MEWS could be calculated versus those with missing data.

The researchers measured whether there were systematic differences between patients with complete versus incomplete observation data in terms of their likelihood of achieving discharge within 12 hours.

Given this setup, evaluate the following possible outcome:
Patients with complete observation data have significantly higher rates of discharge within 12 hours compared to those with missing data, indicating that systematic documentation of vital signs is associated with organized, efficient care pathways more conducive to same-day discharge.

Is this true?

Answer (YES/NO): NO